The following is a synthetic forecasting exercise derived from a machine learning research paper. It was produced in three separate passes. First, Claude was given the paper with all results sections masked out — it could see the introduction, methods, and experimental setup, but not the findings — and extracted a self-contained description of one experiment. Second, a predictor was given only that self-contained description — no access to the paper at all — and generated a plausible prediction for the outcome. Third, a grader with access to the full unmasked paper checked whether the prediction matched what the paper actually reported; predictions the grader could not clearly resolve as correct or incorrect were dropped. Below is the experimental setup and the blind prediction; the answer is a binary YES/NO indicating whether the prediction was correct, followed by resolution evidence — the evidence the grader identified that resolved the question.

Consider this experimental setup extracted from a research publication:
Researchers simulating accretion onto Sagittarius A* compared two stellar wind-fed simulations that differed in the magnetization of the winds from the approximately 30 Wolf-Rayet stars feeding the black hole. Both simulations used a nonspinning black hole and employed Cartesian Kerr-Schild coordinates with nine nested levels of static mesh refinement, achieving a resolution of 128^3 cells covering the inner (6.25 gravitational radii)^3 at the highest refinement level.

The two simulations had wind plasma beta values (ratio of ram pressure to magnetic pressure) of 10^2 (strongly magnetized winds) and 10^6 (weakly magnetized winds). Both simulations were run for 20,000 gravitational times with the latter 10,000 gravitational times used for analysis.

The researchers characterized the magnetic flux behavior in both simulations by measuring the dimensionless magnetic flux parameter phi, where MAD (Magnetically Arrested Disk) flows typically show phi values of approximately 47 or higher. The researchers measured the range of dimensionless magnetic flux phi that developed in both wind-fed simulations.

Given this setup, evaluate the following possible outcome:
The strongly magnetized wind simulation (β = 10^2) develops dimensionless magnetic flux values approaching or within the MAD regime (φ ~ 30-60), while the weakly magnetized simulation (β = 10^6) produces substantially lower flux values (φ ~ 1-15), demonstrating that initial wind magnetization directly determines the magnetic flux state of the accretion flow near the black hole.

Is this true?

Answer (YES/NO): NO